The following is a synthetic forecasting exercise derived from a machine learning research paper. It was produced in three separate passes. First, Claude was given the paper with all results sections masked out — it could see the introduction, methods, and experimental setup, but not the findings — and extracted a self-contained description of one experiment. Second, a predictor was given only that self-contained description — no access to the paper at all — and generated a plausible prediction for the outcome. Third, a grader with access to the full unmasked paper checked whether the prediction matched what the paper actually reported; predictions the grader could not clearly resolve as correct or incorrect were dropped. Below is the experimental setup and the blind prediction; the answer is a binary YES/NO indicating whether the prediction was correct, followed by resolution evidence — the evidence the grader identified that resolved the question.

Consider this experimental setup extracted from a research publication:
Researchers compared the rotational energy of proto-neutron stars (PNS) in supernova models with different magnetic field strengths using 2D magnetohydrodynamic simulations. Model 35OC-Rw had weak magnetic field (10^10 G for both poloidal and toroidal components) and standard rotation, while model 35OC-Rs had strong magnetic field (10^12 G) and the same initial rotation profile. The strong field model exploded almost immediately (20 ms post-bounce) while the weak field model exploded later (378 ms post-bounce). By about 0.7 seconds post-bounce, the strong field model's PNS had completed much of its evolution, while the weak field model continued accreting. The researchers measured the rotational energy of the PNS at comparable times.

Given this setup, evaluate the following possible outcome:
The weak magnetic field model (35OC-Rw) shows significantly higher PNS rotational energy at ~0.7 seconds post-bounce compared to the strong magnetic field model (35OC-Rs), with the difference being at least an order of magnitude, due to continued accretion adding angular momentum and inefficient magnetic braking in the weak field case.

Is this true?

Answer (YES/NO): NO